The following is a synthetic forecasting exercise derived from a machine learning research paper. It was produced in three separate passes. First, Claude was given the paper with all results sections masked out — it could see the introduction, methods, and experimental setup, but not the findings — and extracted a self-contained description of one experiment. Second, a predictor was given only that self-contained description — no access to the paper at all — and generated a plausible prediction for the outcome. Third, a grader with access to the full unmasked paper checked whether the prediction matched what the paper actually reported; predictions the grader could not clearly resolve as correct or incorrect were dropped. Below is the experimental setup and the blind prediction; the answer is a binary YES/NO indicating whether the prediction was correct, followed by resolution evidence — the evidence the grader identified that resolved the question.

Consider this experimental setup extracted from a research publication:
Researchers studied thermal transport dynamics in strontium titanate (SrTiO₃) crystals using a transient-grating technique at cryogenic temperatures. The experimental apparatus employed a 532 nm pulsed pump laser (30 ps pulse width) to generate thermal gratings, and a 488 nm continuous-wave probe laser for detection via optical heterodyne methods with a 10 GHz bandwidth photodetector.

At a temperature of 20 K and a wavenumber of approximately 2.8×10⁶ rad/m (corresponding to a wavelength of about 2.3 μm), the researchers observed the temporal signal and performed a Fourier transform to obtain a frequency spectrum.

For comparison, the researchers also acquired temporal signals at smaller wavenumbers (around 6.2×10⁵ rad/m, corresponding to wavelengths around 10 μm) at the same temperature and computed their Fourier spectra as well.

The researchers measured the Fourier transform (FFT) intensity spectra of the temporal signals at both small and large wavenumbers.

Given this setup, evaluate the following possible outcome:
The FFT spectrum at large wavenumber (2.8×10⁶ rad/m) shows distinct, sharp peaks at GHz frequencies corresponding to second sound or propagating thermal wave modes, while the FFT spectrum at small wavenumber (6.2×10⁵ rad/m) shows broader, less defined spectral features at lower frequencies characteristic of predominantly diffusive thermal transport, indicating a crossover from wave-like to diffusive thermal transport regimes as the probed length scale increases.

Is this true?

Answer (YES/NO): NO